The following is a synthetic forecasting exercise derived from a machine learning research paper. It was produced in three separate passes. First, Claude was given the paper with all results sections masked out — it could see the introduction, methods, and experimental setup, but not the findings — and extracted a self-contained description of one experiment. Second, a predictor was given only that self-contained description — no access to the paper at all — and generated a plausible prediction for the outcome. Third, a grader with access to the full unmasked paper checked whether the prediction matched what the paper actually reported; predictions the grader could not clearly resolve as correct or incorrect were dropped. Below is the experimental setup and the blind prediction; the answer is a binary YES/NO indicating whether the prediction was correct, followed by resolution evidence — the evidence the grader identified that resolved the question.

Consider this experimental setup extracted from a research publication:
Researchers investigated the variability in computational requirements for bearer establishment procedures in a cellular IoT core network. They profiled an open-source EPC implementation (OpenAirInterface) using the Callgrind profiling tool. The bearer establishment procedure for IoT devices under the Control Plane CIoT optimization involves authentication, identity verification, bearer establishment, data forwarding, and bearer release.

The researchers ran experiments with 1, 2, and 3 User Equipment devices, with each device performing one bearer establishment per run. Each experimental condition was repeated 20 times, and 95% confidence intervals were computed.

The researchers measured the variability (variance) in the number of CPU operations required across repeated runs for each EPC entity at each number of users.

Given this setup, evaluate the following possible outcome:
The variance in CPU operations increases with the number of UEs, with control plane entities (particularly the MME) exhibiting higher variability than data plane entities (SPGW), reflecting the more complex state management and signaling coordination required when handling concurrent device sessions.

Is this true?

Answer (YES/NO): NO